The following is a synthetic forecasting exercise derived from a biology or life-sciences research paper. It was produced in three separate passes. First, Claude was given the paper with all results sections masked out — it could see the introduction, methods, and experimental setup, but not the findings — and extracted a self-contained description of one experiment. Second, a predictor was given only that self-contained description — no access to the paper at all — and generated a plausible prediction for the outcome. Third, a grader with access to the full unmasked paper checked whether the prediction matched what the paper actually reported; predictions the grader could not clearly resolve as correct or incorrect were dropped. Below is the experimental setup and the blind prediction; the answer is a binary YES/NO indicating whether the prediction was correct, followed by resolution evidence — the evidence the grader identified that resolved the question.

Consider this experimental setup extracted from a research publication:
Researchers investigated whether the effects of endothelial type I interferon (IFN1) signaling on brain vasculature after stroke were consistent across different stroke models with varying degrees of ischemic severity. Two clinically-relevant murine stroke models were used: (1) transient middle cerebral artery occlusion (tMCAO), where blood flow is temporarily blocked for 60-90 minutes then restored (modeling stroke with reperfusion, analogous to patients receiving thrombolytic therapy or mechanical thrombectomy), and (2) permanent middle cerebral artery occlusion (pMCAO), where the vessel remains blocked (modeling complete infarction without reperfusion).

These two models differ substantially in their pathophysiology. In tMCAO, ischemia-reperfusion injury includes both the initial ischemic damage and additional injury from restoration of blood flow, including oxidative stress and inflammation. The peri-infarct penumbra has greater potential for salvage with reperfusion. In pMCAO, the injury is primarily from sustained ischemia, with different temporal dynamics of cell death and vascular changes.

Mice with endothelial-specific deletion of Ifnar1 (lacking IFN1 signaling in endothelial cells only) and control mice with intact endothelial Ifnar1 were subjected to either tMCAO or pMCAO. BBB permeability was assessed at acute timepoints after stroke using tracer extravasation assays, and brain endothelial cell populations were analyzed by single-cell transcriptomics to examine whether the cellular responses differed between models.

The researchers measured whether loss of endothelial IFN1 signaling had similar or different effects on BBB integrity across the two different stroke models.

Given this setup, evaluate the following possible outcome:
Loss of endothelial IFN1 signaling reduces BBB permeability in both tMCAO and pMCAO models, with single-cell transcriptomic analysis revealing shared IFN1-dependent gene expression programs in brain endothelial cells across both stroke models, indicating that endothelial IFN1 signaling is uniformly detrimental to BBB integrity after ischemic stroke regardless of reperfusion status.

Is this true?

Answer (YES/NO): NO